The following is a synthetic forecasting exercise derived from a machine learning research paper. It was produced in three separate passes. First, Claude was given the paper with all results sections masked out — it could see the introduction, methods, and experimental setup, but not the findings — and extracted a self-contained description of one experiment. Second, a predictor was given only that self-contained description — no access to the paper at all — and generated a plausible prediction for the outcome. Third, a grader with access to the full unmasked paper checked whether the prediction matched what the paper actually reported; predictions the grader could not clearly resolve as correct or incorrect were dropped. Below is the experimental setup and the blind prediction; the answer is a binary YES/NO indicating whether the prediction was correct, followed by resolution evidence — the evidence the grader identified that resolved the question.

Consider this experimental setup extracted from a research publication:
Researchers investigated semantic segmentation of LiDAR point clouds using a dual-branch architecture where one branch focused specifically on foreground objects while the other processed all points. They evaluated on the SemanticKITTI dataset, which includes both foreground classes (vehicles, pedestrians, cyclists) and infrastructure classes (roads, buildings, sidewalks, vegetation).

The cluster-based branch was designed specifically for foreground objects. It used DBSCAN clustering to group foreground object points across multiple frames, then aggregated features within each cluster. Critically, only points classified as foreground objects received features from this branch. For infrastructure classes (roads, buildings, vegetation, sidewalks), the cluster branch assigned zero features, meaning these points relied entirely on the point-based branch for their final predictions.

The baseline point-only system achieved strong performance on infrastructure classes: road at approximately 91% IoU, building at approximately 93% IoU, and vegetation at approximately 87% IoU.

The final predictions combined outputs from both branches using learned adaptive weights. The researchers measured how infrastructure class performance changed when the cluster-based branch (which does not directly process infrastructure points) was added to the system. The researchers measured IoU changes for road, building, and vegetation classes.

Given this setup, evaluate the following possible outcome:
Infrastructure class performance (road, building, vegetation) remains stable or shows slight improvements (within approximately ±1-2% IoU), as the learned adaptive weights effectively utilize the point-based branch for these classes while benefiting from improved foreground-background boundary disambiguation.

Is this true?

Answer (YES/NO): YES